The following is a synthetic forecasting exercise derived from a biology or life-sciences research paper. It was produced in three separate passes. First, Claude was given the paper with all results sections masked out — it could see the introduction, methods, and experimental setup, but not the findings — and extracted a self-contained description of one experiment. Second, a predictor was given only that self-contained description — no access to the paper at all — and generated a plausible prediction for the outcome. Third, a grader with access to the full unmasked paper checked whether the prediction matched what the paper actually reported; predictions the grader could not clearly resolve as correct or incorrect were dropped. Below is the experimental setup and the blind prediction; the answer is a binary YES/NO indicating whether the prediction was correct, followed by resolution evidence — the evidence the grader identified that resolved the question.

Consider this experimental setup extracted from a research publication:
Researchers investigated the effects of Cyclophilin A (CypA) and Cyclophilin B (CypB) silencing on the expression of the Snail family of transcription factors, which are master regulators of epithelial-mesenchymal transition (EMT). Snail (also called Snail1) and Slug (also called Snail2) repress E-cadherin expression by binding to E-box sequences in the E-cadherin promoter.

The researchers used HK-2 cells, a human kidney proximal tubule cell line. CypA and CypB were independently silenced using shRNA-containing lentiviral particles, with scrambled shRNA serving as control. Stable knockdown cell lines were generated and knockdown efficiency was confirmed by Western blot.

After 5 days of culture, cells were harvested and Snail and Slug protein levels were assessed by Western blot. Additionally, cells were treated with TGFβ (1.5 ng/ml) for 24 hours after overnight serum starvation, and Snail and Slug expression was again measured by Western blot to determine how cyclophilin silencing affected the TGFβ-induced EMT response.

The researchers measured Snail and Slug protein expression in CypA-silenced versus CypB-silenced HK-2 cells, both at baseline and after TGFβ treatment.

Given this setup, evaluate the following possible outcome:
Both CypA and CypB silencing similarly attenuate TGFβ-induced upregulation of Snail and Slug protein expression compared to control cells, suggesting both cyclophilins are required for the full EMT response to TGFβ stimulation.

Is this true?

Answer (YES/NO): NO